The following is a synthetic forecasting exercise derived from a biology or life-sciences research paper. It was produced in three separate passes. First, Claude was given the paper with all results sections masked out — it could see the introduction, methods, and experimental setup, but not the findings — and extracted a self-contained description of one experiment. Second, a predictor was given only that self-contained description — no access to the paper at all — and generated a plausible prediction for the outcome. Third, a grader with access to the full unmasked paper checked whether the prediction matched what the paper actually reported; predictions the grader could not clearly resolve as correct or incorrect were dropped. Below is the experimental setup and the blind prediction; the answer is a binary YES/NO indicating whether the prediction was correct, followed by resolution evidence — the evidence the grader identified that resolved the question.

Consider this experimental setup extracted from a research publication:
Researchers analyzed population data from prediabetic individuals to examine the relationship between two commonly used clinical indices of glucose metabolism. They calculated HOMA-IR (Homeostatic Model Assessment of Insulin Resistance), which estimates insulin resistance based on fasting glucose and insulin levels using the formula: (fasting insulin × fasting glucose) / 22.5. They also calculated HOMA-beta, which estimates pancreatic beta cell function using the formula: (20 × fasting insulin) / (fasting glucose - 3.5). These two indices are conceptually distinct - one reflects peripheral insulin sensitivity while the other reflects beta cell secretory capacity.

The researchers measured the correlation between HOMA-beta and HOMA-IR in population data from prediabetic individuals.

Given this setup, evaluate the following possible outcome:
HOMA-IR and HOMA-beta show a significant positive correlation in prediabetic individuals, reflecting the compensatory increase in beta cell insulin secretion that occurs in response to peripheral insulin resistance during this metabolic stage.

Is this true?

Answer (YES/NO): NO